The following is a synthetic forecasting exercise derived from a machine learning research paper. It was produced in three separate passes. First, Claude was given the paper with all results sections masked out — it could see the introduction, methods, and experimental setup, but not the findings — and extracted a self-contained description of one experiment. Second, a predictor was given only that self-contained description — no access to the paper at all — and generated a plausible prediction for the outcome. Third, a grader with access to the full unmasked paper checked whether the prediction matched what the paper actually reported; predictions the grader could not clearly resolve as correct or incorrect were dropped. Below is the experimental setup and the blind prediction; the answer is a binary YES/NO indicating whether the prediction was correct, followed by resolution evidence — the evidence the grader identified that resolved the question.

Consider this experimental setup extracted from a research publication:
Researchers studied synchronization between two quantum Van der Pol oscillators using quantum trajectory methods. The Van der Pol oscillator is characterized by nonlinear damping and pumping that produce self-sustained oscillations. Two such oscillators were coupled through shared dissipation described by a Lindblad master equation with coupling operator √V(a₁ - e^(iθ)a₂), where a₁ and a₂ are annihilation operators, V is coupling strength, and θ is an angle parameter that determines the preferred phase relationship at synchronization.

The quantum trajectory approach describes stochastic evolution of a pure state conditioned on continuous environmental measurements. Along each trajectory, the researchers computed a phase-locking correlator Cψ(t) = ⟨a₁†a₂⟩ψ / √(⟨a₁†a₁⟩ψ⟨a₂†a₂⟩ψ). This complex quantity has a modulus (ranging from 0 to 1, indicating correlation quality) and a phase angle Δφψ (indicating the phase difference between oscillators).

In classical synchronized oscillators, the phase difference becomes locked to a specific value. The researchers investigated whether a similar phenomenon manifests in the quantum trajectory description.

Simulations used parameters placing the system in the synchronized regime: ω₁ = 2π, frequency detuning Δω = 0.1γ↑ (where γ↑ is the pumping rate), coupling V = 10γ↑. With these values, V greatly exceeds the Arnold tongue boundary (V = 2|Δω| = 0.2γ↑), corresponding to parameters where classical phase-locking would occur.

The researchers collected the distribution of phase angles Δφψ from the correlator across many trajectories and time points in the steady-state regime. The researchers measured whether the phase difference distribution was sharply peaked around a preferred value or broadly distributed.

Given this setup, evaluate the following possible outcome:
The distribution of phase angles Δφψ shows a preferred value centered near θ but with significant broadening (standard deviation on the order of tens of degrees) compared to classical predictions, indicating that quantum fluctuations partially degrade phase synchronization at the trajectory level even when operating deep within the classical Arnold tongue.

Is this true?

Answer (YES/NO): YES